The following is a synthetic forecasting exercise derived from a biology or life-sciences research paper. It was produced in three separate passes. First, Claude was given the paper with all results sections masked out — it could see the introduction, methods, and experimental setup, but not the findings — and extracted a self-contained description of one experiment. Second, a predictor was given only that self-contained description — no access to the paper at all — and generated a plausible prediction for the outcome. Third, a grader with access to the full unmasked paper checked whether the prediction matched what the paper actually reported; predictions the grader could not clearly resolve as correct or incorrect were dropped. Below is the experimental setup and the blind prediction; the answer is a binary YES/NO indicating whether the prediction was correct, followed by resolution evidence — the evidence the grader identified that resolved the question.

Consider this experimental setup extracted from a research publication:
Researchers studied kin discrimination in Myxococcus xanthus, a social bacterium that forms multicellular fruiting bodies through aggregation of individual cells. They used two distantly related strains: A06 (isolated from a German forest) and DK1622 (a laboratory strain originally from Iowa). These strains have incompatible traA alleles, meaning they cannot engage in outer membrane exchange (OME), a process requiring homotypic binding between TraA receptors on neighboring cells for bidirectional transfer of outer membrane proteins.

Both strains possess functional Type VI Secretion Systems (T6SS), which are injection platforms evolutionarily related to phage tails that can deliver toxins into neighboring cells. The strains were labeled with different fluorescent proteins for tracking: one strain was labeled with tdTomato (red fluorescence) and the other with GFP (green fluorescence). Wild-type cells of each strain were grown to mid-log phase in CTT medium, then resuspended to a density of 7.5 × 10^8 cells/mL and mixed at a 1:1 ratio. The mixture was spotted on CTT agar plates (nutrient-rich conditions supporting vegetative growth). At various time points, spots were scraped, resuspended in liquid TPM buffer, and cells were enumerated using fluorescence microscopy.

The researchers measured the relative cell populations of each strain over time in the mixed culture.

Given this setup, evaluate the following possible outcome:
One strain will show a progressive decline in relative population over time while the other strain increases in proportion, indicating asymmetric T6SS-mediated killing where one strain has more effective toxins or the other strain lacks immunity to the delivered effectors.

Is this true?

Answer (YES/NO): YES